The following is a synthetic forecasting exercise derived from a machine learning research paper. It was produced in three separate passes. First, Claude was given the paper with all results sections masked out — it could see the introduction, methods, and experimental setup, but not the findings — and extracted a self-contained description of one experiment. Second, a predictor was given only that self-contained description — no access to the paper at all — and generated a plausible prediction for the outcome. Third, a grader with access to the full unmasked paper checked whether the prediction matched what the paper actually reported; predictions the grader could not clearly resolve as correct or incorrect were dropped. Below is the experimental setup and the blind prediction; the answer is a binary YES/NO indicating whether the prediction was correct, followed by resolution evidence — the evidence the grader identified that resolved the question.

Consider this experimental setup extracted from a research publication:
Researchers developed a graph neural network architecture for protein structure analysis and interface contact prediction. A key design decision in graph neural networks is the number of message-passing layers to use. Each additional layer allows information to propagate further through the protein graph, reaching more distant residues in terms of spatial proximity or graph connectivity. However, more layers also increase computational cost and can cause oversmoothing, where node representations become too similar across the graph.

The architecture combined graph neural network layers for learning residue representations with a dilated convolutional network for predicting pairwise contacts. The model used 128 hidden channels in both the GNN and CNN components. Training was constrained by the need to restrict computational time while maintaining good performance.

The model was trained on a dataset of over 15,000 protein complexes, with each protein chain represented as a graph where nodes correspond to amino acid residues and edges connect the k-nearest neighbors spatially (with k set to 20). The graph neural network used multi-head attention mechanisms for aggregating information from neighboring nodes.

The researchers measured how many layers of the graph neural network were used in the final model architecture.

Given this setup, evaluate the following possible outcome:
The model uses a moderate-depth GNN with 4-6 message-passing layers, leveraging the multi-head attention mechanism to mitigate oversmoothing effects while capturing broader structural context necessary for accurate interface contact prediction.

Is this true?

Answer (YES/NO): NO